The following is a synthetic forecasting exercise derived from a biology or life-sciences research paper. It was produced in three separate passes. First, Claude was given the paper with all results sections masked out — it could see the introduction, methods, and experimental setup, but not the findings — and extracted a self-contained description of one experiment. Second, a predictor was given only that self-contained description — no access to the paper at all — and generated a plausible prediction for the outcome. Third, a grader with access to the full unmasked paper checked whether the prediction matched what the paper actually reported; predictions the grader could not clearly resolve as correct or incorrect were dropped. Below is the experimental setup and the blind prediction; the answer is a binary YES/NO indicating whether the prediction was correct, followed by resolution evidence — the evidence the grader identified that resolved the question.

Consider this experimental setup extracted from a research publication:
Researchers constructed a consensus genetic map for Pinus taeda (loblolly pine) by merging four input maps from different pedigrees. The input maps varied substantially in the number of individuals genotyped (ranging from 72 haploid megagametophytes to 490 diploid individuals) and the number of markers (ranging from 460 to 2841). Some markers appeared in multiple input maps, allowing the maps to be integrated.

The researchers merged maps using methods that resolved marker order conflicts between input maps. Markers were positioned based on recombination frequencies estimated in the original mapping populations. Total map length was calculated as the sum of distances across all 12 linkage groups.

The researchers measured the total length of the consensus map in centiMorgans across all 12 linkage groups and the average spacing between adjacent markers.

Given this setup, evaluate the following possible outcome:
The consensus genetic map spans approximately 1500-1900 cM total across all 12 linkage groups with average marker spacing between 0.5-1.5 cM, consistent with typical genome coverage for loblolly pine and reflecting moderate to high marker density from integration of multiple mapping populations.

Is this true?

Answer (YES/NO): NO